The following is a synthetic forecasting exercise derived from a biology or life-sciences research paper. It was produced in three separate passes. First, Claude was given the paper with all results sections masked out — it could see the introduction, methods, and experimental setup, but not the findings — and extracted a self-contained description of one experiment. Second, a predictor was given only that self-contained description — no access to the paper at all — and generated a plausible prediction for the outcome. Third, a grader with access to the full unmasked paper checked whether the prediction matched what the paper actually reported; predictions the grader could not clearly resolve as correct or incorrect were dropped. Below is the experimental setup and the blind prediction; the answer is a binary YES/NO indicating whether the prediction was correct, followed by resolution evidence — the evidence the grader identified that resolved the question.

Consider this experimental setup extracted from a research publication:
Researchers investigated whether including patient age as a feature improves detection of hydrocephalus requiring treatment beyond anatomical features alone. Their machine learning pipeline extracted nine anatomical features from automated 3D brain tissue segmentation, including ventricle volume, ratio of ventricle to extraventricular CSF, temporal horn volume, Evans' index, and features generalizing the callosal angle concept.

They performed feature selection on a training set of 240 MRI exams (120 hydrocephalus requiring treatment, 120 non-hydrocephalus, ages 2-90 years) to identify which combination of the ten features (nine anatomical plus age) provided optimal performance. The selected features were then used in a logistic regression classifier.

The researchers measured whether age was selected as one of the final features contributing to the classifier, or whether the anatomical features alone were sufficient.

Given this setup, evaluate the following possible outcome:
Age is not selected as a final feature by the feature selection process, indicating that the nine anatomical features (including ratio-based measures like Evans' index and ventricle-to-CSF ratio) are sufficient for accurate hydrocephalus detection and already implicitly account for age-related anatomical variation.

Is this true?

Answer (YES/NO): YES